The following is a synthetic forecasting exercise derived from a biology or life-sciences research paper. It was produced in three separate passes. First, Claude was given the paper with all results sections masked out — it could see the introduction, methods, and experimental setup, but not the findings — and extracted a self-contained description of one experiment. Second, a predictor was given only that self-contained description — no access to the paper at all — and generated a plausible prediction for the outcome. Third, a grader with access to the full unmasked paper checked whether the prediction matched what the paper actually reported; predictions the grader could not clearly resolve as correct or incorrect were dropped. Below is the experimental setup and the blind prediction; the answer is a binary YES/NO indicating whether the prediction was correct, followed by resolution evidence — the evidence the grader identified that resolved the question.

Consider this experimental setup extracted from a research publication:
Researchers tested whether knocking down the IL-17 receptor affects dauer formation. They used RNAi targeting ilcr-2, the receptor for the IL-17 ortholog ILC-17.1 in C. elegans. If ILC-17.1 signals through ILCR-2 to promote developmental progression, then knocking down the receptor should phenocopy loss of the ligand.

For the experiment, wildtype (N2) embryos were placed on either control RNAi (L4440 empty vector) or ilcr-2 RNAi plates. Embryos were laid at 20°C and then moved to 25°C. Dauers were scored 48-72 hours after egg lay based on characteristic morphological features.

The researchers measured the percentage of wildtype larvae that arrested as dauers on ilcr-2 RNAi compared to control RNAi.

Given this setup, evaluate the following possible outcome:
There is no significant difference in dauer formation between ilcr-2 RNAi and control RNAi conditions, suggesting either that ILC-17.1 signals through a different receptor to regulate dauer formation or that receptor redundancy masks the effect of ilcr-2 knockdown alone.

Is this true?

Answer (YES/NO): NO